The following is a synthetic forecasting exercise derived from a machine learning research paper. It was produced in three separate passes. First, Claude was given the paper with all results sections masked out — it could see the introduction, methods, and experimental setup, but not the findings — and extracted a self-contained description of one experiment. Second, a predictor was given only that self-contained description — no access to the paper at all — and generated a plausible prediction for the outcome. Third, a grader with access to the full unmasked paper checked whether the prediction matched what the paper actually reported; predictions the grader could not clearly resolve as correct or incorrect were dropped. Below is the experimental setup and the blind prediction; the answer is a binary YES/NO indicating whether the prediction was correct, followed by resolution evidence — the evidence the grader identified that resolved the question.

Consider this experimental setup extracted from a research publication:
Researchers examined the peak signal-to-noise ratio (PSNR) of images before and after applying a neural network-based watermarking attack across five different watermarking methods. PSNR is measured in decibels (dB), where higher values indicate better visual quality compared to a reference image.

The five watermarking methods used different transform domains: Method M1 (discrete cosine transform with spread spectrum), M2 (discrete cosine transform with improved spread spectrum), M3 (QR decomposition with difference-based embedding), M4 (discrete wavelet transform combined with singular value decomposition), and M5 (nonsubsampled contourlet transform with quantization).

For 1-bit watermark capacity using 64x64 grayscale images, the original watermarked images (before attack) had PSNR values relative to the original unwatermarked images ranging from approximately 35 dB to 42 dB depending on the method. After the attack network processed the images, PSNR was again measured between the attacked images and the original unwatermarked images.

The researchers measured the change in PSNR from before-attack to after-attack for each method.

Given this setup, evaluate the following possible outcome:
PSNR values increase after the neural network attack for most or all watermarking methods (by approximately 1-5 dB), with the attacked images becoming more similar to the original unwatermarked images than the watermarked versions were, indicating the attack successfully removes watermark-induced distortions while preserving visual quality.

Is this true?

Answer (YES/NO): NO